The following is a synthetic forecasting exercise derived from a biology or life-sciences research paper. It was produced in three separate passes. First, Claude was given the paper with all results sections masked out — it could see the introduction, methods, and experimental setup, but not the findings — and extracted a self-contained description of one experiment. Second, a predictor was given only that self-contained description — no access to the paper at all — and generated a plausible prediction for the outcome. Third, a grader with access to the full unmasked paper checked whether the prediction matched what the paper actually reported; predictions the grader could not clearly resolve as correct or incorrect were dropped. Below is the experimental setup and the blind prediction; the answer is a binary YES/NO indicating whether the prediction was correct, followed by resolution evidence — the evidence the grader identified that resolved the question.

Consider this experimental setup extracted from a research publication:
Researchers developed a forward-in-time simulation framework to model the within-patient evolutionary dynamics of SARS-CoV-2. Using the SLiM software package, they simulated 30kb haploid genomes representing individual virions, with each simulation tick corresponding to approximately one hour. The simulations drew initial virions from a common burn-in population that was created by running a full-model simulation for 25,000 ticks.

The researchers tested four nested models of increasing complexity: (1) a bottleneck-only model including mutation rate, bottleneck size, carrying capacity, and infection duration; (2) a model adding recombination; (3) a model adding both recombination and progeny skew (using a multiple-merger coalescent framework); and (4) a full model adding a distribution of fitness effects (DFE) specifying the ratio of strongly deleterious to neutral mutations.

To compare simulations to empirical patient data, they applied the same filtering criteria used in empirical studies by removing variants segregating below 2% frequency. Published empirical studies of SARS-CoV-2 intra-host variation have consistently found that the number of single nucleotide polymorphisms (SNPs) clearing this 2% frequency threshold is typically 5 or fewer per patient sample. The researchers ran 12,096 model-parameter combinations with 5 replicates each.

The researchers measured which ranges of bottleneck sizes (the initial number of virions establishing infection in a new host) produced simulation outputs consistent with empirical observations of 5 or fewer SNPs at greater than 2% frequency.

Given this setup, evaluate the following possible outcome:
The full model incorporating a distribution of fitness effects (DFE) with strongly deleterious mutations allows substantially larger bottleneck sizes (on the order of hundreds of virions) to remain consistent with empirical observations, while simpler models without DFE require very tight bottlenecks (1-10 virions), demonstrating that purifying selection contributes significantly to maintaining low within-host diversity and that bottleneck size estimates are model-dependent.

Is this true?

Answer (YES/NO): NO